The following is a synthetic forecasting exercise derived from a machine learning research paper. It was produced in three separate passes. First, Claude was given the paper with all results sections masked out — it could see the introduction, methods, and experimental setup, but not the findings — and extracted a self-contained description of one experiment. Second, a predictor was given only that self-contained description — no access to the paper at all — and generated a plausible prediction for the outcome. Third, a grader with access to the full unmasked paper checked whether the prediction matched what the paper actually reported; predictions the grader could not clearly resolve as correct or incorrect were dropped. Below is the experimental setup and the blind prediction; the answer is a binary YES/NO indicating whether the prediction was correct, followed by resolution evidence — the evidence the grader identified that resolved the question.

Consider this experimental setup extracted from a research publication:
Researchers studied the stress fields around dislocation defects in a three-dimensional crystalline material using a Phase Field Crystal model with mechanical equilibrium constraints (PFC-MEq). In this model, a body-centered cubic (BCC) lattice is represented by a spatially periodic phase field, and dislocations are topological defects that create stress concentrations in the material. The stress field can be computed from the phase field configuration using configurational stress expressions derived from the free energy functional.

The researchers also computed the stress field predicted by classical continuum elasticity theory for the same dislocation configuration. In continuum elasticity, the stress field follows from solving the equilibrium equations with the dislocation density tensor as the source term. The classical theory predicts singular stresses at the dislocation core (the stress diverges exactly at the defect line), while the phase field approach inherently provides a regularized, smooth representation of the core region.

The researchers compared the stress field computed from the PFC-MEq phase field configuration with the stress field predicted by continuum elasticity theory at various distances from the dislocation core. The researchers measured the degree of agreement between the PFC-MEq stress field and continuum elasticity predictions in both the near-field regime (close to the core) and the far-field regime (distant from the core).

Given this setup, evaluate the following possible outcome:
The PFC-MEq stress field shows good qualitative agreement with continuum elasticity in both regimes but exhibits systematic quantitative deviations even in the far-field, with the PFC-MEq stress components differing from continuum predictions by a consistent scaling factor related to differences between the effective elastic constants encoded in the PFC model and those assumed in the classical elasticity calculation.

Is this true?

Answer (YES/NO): NO